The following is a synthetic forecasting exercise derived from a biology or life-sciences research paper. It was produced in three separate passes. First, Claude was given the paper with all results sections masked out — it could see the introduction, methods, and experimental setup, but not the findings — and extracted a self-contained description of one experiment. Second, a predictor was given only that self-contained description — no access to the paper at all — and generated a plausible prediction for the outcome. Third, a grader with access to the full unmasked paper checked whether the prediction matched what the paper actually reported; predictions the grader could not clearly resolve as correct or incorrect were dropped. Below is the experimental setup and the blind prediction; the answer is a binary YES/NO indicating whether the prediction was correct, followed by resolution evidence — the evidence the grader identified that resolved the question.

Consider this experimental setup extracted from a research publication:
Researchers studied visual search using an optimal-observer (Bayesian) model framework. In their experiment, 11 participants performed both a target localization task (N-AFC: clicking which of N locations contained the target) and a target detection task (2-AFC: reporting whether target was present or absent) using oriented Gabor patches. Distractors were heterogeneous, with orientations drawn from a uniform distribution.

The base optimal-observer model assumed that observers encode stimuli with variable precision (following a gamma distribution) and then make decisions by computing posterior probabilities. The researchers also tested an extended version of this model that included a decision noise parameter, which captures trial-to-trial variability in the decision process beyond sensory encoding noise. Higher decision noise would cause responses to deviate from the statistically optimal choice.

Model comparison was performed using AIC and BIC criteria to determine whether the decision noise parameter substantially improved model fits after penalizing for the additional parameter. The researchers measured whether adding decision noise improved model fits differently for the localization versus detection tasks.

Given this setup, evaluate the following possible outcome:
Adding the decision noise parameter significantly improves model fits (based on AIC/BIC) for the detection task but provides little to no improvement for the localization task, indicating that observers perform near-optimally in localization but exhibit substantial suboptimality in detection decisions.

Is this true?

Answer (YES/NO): YES